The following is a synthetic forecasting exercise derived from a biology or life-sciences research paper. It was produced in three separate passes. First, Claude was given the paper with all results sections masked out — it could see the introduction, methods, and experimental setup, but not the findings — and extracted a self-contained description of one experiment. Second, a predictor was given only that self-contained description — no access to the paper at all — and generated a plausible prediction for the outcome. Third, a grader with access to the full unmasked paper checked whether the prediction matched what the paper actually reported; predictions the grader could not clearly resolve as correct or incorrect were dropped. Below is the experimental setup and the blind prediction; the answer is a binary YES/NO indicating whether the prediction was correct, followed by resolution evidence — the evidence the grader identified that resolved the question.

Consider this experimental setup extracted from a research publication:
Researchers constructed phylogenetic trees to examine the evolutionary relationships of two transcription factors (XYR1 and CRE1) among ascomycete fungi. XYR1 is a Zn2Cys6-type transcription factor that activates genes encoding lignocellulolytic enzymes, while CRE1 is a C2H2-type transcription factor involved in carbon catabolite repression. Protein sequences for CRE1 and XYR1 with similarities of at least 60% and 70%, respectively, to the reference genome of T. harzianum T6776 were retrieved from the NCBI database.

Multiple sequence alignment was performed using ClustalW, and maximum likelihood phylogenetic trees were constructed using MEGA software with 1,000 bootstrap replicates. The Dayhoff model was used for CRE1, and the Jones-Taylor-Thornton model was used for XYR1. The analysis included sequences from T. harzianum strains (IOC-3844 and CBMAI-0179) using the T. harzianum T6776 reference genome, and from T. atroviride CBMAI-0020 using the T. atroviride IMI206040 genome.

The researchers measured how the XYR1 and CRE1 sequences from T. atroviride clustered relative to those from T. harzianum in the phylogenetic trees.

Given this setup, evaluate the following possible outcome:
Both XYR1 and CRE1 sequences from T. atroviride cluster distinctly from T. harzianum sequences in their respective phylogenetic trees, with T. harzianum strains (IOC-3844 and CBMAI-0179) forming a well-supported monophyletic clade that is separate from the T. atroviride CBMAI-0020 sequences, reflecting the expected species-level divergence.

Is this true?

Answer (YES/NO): NO